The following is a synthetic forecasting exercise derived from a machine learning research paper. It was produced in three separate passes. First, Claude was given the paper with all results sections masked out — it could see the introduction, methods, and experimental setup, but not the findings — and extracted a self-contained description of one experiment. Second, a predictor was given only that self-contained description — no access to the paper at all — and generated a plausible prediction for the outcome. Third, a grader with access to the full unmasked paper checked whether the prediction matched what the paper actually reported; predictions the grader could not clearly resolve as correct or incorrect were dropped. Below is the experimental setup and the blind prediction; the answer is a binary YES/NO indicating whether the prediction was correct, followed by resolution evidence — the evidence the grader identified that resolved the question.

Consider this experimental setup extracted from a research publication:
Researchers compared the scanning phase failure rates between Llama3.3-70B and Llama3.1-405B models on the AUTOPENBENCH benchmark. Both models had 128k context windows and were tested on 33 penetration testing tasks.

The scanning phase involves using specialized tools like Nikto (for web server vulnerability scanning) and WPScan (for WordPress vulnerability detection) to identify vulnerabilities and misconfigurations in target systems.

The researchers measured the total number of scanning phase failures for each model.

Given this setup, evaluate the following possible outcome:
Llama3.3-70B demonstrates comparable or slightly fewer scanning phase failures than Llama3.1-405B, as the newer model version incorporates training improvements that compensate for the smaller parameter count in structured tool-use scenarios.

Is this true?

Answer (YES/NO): YES